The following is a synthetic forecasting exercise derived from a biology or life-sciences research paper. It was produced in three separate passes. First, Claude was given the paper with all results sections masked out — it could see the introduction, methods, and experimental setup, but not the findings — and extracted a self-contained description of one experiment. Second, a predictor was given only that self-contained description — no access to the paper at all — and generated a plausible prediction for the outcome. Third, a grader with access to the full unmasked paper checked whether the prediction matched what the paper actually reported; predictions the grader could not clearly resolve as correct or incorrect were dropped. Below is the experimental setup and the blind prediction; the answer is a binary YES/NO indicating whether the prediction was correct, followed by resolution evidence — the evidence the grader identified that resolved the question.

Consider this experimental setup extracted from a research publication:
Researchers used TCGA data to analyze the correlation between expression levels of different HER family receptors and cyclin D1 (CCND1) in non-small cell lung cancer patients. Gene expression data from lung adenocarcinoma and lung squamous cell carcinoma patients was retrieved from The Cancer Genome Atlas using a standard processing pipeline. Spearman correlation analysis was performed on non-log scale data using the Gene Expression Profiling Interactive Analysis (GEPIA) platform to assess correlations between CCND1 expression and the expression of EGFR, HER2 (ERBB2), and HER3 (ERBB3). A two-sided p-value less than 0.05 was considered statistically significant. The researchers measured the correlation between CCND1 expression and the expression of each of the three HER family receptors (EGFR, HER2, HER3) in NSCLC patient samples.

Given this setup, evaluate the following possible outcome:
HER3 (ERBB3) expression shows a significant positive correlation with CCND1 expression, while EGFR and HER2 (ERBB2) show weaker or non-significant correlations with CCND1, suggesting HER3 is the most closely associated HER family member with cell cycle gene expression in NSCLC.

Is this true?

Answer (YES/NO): NO